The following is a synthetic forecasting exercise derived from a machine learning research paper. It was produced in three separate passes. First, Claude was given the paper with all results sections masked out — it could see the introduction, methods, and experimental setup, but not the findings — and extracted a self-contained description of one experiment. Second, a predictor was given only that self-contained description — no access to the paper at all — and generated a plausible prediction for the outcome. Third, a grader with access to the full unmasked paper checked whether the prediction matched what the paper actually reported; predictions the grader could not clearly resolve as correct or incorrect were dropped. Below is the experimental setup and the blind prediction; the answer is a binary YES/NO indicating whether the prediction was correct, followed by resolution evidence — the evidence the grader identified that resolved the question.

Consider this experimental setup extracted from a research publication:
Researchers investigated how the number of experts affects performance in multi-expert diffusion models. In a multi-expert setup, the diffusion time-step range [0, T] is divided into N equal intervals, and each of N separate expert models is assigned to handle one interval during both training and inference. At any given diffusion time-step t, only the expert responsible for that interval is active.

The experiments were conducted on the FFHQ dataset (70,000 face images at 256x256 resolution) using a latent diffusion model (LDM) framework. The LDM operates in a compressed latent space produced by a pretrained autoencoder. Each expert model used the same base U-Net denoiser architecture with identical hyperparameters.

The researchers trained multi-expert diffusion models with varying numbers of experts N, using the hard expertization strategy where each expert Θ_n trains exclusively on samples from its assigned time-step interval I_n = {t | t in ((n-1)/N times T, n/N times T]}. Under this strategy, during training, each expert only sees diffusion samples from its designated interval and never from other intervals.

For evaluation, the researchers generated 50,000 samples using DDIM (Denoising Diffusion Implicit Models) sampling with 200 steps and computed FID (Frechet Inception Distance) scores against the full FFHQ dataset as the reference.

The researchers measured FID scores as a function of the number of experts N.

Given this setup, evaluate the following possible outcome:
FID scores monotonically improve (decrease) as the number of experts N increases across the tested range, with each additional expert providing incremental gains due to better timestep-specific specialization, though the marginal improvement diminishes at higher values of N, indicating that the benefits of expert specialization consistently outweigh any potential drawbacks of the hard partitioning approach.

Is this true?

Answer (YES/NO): YES